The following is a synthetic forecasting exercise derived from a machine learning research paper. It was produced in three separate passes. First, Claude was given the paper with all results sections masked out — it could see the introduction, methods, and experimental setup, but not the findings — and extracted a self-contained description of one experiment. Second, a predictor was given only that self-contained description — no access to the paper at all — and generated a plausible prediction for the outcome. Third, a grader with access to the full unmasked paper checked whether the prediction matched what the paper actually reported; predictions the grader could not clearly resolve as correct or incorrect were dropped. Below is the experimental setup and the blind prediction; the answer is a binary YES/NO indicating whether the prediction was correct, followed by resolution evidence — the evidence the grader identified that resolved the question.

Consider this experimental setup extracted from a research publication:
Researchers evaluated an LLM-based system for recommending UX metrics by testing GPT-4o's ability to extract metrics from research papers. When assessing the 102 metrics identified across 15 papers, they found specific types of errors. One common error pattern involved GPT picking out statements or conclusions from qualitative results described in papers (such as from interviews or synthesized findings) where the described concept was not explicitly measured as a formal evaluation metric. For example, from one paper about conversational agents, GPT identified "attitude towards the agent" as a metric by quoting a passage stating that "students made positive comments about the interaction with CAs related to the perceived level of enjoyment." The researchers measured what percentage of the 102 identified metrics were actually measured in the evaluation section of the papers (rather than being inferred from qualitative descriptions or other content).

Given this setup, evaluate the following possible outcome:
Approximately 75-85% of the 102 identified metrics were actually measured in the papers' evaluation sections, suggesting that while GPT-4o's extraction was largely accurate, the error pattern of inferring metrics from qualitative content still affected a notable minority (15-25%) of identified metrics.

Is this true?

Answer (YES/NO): NO